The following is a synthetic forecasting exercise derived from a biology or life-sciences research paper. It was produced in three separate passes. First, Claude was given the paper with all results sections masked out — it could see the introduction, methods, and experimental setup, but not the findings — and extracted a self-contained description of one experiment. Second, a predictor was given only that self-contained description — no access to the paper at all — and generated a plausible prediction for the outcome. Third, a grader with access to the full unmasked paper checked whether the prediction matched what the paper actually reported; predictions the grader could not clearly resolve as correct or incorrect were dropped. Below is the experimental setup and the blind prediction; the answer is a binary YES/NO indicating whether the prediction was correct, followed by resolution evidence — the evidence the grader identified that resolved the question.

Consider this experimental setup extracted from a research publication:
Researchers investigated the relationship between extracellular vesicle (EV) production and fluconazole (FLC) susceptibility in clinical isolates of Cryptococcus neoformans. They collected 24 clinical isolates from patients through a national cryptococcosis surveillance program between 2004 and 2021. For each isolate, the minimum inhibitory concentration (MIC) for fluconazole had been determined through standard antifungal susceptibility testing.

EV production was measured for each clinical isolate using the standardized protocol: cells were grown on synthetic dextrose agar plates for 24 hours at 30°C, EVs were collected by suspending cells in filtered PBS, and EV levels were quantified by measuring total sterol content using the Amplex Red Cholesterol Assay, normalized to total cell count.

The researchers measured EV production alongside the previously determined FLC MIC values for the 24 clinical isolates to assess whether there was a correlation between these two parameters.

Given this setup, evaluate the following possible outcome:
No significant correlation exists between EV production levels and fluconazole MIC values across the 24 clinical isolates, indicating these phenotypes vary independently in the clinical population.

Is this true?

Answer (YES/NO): YES